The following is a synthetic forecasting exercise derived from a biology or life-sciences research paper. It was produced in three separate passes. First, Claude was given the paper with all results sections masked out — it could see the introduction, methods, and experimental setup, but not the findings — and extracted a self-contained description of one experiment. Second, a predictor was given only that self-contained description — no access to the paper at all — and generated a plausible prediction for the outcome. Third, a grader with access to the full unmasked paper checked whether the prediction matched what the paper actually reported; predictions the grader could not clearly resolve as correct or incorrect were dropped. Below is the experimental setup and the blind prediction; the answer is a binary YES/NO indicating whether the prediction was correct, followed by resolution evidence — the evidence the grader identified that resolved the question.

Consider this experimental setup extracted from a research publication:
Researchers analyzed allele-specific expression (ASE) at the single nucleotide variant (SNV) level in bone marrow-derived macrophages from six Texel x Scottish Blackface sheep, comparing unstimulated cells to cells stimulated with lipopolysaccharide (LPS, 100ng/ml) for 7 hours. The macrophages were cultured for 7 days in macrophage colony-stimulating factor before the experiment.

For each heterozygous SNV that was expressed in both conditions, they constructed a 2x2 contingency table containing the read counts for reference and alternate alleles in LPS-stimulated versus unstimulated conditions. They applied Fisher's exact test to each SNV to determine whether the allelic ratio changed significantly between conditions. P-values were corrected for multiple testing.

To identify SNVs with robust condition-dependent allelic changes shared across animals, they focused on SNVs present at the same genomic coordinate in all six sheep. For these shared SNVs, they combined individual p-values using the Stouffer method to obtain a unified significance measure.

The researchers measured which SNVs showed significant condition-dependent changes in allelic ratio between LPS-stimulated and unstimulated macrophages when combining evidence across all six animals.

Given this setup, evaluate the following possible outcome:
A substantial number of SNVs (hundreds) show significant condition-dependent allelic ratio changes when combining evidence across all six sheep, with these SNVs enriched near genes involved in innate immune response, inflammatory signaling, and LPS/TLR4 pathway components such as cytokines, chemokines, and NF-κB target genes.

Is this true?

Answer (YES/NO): NO